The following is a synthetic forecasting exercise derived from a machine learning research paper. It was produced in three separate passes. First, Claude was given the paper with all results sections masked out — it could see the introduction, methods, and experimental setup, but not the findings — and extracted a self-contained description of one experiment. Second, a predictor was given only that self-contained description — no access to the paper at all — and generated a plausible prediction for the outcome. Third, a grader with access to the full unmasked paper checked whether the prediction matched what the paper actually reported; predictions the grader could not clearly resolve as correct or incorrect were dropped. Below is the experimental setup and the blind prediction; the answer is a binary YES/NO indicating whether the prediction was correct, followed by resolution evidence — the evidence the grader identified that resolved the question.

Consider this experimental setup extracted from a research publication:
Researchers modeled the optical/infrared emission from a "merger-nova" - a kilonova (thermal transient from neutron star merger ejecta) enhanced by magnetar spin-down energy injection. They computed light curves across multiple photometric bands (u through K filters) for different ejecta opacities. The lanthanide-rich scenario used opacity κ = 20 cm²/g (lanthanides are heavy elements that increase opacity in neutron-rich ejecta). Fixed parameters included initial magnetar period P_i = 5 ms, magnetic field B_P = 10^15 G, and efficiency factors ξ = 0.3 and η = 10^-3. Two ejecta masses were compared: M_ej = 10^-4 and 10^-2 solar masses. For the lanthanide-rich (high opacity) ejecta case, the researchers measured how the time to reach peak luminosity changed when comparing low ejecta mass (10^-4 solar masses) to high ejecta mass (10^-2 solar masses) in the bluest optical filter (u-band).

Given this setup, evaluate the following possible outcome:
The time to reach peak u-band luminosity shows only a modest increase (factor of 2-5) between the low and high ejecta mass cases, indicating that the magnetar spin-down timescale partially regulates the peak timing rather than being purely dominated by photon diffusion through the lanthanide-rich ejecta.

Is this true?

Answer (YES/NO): NO